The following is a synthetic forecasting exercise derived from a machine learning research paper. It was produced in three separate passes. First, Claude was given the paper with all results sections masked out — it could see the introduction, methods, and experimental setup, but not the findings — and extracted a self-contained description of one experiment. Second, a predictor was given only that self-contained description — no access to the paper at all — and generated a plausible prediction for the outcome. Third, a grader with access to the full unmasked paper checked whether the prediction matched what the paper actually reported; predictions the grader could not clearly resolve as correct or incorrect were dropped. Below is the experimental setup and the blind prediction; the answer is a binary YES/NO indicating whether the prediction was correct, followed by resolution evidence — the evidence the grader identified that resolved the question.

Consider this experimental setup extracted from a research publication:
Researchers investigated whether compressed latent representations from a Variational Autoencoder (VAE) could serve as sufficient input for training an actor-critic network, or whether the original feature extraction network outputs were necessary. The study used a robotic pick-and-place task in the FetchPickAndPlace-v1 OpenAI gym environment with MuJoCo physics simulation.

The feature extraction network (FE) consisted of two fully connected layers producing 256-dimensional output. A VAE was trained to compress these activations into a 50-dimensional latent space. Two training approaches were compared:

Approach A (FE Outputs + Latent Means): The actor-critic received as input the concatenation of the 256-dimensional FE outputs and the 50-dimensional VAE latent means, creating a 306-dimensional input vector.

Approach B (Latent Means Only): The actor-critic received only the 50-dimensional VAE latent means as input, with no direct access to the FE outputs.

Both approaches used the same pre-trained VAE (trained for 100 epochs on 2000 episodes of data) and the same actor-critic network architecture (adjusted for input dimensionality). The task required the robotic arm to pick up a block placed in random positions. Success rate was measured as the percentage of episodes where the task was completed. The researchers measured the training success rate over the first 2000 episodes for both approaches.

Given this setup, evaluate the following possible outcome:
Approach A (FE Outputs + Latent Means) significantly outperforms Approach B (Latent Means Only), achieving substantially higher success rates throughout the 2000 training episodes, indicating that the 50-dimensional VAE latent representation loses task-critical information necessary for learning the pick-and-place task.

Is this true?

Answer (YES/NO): NO